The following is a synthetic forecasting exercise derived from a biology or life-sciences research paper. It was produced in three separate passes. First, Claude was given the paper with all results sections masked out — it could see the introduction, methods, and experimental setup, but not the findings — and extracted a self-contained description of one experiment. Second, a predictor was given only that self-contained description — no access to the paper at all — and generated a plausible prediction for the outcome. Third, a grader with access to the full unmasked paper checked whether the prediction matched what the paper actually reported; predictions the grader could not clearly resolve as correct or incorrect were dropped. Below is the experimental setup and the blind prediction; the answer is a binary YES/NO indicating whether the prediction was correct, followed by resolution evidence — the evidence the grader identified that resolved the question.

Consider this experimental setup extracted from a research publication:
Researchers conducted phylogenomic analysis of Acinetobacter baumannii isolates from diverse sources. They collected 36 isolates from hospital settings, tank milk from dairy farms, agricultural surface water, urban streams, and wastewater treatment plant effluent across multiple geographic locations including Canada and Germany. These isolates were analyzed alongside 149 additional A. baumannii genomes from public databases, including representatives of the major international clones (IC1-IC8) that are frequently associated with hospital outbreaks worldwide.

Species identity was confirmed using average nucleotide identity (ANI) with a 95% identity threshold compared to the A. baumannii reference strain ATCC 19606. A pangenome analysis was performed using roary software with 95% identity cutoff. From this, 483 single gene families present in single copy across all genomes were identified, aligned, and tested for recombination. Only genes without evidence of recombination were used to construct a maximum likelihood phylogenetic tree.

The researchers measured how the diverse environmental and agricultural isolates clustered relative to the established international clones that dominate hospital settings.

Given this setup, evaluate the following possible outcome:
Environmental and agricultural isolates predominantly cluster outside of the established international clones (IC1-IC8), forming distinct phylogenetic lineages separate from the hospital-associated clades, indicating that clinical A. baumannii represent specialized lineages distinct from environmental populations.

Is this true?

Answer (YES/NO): NO